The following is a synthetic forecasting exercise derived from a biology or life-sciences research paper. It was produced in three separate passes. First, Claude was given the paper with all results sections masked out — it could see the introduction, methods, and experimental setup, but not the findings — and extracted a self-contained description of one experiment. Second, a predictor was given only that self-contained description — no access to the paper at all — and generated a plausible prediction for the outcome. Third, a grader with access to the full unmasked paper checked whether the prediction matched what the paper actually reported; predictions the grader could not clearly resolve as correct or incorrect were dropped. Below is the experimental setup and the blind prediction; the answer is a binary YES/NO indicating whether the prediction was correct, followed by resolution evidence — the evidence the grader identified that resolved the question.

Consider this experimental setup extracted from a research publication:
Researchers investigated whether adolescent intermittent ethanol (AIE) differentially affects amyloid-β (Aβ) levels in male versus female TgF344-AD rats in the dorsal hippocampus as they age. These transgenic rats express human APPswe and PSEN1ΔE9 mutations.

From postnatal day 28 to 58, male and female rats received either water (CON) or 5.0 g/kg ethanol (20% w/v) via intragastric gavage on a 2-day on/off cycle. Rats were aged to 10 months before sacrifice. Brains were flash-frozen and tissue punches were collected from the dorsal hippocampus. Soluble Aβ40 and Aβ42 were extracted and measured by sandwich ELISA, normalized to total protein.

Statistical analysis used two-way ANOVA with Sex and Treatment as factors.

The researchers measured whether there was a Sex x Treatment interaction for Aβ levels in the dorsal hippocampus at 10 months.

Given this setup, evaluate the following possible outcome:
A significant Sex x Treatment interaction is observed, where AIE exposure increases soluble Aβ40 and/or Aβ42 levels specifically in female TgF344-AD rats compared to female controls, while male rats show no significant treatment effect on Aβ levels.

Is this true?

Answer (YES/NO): YES